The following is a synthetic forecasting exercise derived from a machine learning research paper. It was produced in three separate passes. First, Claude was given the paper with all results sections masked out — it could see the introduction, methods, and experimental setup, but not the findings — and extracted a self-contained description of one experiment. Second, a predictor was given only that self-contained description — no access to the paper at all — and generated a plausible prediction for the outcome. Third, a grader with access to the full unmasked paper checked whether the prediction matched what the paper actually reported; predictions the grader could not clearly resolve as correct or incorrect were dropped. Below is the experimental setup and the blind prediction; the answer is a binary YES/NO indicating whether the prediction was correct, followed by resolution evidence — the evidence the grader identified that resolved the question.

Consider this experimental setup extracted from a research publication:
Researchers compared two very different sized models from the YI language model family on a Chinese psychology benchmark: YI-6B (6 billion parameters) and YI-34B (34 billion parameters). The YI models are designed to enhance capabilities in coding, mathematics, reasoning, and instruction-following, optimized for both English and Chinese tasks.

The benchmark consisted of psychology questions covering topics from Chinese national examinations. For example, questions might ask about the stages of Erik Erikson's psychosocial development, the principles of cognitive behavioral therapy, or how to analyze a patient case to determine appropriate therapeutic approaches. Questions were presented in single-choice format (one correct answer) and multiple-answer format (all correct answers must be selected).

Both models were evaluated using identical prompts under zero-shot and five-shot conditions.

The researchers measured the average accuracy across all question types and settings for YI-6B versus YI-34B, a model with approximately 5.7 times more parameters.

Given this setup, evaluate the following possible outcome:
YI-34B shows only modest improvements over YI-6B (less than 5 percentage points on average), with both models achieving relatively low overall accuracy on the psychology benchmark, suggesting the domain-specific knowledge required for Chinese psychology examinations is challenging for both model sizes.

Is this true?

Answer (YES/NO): YES